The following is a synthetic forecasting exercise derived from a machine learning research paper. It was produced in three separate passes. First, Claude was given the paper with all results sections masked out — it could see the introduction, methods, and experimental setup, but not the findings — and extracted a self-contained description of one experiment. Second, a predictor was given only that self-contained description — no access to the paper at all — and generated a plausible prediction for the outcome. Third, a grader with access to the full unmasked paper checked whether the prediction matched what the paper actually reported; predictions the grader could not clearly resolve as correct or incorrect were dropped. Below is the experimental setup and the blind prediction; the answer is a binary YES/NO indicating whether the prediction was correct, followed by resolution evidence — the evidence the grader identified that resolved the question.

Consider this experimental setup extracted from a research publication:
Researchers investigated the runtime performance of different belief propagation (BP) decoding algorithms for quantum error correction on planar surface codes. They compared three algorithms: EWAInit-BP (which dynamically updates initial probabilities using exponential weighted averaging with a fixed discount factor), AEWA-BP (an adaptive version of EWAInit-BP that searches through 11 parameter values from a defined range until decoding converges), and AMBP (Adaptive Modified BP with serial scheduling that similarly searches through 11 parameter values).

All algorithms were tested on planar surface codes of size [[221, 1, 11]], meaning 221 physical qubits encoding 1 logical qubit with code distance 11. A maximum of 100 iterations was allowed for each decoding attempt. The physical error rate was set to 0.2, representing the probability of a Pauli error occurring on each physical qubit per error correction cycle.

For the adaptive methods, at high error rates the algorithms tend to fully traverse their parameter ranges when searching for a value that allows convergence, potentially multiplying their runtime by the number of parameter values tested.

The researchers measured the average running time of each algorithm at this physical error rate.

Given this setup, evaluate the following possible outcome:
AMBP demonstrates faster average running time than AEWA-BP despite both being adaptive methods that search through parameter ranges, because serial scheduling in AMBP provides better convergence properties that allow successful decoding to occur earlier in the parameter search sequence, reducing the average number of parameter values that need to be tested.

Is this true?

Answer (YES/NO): NO